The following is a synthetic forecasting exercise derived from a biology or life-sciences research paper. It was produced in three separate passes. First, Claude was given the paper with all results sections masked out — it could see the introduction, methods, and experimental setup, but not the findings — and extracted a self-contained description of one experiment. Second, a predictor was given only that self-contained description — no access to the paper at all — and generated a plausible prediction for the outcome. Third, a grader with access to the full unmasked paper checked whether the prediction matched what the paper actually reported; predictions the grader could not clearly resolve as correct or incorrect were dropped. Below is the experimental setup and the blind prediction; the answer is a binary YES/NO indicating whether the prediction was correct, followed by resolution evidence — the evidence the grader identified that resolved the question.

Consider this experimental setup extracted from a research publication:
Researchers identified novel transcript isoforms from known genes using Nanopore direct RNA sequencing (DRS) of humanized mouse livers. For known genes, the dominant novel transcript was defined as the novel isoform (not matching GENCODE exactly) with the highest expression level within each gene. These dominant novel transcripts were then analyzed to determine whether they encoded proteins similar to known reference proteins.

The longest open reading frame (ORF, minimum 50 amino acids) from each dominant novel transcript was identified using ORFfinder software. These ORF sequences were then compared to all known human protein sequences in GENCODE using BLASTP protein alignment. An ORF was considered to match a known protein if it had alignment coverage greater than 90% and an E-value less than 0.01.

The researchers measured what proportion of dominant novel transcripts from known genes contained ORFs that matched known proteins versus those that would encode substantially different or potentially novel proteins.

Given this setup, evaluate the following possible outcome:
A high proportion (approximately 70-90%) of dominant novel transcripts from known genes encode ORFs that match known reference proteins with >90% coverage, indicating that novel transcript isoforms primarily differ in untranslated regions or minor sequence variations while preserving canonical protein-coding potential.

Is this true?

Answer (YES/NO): NO